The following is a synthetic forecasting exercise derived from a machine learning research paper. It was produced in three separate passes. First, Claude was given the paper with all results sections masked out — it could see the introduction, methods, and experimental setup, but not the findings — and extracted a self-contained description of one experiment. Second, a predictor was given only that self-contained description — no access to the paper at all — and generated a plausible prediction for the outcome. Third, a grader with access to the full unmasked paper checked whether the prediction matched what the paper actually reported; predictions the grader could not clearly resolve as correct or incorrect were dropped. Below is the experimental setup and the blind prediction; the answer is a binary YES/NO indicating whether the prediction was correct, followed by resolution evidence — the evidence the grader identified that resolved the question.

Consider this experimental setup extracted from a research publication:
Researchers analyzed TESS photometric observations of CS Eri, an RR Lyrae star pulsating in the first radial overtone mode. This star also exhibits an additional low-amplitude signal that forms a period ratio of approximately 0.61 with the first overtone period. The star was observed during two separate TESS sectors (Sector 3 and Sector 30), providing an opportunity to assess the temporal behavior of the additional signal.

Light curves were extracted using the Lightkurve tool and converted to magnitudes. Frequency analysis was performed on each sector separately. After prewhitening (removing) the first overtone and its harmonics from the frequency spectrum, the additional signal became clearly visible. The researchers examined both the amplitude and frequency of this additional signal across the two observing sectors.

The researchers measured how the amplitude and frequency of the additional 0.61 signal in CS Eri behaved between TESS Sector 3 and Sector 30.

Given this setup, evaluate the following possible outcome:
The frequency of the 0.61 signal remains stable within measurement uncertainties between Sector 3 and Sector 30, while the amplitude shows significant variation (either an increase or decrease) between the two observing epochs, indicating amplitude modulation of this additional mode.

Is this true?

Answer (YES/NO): YES